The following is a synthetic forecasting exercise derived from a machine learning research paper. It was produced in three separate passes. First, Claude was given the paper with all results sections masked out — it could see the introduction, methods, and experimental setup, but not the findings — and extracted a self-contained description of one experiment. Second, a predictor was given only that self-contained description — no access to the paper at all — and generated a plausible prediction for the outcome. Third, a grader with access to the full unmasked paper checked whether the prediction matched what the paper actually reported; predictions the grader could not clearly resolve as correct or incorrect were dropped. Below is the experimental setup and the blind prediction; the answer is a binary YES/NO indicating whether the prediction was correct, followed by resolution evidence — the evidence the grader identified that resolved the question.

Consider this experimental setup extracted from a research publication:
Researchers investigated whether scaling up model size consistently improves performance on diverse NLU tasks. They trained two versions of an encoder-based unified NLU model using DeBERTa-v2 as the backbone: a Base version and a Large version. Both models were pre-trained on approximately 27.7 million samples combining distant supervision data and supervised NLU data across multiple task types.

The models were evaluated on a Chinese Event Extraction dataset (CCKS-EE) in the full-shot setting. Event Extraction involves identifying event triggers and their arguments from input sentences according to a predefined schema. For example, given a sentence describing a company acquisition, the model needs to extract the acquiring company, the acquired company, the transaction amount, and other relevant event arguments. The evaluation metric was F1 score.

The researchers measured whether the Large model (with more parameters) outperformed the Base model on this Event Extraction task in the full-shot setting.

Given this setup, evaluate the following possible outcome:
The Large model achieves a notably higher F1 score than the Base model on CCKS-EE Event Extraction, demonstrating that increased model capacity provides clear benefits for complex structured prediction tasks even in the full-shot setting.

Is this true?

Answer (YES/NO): NO